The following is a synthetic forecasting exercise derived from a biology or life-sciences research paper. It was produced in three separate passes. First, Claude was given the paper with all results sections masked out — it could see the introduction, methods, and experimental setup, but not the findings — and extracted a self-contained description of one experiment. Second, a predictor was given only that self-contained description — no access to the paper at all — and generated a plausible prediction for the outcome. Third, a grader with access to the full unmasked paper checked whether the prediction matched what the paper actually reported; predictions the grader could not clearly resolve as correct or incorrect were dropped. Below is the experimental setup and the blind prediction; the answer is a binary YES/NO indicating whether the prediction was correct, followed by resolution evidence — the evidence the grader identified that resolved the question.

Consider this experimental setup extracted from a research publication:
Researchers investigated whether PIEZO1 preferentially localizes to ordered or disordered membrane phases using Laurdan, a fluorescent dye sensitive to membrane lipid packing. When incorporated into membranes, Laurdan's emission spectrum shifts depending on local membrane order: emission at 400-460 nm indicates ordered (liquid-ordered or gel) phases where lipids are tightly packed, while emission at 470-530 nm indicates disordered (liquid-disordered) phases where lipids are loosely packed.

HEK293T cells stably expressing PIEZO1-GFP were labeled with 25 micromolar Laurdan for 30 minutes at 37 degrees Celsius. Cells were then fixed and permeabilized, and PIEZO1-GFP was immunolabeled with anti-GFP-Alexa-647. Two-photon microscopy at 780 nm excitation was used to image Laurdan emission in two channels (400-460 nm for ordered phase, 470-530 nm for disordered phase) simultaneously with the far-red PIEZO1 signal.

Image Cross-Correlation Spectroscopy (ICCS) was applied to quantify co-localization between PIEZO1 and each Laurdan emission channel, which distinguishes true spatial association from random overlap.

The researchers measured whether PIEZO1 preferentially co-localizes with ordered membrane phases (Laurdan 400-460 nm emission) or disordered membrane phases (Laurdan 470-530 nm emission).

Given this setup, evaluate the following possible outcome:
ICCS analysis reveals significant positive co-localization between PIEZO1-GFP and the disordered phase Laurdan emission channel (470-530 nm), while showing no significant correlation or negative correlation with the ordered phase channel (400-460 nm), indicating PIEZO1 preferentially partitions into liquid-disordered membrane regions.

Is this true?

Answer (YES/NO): NO